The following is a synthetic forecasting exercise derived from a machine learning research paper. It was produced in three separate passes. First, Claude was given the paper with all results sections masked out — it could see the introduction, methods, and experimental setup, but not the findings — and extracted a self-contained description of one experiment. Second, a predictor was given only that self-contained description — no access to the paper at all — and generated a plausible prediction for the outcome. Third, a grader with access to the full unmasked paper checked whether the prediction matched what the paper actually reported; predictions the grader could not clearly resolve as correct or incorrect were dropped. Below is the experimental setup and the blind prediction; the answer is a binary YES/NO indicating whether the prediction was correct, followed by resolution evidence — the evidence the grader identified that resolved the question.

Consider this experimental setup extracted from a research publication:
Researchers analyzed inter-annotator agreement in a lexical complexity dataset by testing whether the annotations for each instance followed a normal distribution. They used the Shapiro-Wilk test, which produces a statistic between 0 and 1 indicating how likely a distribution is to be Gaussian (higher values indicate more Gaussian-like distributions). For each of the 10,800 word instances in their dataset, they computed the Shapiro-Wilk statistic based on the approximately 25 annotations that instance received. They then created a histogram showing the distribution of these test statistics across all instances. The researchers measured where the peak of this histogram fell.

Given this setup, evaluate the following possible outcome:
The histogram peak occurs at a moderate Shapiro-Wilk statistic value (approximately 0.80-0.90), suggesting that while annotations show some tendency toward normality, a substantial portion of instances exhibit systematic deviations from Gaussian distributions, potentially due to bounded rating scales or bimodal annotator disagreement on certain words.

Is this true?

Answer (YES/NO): YES